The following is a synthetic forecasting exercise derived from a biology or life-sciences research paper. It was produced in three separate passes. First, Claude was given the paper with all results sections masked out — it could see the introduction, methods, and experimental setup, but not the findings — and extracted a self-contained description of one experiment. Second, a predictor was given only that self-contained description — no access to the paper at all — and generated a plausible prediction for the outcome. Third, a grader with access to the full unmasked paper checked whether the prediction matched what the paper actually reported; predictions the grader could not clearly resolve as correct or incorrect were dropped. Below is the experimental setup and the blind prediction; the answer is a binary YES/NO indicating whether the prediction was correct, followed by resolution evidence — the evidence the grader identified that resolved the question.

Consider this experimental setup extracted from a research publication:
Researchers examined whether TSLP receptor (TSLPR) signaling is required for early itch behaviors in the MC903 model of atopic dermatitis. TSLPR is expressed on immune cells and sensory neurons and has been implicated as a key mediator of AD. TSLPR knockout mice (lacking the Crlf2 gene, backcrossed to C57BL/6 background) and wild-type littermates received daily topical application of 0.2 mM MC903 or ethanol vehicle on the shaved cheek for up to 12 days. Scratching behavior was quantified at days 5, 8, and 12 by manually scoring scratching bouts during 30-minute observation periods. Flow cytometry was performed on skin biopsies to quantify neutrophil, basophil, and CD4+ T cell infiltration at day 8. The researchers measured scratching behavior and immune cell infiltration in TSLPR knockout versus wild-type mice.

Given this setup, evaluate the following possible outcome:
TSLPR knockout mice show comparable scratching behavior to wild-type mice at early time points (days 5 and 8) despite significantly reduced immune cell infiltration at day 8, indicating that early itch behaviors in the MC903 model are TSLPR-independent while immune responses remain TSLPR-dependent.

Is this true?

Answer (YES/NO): NO